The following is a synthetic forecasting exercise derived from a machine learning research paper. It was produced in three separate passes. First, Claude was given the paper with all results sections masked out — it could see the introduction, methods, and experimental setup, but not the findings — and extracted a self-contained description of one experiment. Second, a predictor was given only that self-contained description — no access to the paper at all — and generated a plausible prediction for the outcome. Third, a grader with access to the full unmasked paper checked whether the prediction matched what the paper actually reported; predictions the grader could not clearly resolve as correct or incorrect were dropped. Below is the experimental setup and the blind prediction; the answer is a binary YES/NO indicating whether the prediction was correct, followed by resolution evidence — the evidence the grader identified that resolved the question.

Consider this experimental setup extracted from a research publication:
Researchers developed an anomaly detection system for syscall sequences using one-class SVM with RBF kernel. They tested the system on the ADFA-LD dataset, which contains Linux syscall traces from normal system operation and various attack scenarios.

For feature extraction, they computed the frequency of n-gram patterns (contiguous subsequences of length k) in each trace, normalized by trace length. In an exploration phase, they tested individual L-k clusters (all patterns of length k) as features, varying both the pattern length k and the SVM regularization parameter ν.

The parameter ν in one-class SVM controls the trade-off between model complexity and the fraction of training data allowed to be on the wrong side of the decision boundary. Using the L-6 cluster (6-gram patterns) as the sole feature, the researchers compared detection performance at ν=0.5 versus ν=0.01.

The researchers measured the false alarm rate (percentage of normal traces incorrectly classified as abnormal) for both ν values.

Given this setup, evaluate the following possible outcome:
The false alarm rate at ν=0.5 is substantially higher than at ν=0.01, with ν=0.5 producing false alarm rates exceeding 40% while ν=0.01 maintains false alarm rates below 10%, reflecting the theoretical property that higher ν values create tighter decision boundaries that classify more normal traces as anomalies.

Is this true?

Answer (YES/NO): NO